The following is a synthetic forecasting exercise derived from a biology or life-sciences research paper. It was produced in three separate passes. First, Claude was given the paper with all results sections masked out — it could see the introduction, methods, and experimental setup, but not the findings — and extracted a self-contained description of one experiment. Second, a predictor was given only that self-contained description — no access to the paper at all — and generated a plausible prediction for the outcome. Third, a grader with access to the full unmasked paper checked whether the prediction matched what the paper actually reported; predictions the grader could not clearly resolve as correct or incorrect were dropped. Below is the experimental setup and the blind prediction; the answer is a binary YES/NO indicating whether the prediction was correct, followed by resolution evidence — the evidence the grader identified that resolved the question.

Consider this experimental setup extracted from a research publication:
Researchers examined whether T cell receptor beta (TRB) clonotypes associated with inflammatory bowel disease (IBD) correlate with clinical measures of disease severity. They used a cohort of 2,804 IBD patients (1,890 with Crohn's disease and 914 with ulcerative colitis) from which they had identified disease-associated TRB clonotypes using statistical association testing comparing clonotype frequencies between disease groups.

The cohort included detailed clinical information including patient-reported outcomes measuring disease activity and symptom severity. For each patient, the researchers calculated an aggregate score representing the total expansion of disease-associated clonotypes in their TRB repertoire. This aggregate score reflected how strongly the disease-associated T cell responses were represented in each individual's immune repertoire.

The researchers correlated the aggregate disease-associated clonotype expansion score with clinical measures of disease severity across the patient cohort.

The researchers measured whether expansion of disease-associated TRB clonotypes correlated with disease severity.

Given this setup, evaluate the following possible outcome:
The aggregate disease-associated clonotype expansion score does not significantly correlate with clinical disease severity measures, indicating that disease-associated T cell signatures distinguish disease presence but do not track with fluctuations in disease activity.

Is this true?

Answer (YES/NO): YES